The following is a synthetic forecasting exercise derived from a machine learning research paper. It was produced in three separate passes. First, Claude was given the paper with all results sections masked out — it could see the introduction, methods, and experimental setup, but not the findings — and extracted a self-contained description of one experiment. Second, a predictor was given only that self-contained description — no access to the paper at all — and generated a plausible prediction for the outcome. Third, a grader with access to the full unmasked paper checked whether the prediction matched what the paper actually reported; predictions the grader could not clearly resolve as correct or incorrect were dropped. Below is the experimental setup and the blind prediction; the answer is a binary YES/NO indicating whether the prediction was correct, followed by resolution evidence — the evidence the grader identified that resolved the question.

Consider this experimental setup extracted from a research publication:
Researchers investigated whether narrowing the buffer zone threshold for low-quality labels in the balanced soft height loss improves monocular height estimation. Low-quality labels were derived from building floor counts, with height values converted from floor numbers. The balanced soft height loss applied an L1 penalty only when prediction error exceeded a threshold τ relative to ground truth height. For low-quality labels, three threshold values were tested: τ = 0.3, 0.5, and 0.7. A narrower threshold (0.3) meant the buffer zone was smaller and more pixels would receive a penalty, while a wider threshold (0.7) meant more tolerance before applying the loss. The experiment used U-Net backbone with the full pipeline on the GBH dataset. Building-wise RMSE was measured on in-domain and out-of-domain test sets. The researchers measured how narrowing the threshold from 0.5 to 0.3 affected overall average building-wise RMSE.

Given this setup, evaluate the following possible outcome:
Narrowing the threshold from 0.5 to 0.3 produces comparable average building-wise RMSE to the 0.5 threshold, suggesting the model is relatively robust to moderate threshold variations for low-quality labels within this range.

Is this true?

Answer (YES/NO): NO